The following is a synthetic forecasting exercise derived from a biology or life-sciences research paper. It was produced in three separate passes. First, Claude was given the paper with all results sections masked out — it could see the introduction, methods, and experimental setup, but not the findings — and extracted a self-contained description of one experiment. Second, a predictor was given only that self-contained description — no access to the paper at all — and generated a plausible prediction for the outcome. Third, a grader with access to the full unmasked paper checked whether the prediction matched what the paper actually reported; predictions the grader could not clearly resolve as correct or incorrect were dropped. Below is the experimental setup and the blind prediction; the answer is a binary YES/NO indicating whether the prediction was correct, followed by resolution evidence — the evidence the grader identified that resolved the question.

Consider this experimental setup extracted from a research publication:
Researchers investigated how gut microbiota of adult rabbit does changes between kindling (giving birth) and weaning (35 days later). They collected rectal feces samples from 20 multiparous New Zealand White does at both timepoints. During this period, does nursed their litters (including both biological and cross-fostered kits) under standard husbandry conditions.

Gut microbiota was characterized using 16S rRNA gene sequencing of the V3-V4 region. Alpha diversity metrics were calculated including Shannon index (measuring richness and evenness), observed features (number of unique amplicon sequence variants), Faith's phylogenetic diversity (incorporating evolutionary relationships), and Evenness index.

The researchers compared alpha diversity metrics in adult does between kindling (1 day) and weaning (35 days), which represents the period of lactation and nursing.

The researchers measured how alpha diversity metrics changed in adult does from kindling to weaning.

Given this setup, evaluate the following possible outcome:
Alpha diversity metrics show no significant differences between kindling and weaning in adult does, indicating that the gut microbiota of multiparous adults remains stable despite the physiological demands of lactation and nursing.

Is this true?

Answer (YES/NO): YES